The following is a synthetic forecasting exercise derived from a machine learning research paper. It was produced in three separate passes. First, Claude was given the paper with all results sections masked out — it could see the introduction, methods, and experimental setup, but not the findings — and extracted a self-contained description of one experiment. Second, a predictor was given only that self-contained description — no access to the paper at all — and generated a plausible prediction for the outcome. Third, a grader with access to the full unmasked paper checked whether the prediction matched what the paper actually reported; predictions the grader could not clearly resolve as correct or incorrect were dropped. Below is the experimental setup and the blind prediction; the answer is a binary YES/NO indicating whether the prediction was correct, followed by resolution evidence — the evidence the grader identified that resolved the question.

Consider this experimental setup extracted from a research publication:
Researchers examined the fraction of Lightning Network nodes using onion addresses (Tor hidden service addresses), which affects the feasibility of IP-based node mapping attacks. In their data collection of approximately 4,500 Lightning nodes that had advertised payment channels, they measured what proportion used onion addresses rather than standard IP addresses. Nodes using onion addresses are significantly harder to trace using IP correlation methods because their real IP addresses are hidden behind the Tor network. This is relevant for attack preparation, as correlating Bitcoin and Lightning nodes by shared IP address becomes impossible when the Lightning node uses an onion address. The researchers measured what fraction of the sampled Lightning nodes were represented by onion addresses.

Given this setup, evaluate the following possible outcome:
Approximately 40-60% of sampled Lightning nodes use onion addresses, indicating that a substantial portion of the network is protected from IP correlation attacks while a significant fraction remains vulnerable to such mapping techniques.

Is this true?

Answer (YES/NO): YES